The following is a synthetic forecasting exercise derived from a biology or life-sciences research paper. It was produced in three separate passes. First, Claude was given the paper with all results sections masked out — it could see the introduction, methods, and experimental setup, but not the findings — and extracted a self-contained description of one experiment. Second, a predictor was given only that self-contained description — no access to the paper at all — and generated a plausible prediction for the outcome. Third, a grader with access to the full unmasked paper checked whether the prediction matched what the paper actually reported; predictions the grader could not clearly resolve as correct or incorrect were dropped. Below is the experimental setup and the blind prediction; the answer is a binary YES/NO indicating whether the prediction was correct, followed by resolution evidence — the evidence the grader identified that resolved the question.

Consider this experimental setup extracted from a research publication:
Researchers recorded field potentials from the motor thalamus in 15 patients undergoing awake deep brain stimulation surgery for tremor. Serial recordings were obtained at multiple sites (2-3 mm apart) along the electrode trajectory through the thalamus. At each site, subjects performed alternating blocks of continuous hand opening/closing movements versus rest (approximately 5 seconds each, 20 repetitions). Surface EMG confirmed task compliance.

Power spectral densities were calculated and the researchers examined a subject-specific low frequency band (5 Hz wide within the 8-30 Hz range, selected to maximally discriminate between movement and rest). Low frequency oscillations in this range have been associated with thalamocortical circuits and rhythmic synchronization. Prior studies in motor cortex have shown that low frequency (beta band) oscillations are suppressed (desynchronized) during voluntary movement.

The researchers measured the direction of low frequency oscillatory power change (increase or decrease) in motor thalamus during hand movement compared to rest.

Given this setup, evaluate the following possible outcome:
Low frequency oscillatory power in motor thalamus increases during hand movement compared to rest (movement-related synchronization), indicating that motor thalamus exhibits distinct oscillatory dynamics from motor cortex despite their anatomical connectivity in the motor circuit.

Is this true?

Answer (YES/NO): NO